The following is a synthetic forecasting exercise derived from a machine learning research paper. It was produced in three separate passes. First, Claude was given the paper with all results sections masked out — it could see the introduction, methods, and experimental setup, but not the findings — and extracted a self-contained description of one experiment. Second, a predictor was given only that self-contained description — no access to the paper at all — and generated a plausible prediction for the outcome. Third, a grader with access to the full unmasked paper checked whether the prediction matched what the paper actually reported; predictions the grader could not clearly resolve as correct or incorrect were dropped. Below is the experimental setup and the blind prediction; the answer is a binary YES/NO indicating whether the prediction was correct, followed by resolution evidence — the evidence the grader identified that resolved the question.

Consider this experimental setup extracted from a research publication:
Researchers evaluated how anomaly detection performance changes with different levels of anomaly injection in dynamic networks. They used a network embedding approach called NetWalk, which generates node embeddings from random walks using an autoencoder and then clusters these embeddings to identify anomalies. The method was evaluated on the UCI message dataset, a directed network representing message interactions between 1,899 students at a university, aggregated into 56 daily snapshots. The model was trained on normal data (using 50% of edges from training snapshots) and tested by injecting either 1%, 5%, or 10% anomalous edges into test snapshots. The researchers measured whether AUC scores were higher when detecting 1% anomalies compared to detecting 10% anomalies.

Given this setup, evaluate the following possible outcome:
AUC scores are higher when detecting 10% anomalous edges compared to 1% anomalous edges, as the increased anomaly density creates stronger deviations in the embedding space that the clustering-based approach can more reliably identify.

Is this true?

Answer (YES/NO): NO